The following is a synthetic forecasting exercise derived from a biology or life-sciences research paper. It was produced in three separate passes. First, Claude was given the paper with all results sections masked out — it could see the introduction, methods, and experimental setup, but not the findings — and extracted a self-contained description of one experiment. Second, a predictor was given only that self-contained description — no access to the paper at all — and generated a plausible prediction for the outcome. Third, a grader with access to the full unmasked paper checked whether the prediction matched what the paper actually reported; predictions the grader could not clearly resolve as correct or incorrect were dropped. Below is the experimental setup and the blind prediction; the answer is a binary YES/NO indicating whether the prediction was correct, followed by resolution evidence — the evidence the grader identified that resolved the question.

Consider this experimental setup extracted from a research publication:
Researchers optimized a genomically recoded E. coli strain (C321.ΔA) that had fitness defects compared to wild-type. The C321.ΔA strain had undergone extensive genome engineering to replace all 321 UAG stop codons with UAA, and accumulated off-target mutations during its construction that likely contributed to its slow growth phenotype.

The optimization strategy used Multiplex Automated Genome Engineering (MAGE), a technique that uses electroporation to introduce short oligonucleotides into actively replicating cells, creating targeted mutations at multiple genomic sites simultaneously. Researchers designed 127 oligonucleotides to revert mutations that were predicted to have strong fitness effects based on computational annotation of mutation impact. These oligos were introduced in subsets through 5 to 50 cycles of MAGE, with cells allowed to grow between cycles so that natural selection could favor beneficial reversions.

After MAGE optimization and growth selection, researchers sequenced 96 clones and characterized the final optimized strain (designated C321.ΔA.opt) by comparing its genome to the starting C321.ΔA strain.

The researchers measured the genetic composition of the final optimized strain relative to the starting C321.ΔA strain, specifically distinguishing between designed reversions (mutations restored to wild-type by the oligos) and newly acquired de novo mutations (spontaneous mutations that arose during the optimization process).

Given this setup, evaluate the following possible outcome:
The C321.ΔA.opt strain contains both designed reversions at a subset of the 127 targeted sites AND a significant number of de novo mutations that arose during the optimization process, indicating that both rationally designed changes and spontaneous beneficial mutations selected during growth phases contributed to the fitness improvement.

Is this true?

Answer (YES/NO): YES